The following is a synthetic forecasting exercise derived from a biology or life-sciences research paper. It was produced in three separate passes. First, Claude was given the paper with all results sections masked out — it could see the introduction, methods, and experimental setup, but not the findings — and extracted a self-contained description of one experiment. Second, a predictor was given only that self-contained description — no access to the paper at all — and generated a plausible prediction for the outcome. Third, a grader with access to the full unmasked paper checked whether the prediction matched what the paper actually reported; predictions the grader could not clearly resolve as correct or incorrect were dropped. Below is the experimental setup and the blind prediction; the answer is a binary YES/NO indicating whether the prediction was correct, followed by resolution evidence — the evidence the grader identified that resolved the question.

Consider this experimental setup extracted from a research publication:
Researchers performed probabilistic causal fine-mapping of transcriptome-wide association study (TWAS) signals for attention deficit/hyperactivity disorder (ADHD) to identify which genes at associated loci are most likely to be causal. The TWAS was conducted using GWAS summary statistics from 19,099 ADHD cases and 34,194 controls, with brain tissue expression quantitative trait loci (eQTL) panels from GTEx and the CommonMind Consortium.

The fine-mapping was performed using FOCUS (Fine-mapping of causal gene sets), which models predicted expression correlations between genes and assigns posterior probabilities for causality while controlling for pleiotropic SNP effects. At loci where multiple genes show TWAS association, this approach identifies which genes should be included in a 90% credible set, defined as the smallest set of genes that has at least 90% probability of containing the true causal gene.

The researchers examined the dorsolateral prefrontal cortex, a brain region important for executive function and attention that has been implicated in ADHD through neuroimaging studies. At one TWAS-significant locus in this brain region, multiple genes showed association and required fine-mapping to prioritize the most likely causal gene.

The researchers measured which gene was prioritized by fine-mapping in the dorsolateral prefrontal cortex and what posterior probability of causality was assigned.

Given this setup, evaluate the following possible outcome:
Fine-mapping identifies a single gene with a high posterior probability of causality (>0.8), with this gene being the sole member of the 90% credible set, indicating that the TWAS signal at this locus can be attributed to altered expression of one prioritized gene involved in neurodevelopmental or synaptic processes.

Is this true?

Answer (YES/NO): NO